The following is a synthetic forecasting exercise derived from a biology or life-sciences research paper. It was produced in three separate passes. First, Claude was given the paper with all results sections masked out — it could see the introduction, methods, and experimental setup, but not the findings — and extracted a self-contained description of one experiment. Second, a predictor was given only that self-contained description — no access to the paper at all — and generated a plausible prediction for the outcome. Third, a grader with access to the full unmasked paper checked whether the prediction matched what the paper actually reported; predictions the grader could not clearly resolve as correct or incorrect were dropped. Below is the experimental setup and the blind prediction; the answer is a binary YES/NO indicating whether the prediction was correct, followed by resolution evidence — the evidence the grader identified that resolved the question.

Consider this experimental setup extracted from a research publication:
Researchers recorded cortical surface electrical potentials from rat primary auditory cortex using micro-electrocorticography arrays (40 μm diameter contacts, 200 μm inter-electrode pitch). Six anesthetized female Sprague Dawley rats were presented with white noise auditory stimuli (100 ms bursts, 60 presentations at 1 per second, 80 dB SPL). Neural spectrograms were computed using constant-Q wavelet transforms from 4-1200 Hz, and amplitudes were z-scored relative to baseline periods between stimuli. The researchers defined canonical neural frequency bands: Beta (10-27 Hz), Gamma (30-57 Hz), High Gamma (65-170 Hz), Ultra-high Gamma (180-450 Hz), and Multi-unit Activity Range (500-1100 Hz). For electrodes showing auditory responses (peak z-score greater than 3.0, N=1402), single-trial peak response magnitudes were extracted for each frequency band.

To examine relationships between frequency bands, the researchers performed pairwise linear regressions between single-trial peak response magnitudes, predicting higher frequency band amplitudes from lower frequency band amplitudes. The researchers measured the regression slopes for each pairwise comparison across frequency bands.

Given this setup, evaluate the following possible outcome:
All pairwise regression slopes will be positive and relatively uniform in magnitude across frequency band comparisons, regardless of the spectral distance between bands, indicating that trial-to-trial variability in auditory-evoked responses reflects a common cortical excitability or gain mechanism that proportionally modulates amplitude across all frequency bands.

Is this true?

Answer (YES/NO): NO